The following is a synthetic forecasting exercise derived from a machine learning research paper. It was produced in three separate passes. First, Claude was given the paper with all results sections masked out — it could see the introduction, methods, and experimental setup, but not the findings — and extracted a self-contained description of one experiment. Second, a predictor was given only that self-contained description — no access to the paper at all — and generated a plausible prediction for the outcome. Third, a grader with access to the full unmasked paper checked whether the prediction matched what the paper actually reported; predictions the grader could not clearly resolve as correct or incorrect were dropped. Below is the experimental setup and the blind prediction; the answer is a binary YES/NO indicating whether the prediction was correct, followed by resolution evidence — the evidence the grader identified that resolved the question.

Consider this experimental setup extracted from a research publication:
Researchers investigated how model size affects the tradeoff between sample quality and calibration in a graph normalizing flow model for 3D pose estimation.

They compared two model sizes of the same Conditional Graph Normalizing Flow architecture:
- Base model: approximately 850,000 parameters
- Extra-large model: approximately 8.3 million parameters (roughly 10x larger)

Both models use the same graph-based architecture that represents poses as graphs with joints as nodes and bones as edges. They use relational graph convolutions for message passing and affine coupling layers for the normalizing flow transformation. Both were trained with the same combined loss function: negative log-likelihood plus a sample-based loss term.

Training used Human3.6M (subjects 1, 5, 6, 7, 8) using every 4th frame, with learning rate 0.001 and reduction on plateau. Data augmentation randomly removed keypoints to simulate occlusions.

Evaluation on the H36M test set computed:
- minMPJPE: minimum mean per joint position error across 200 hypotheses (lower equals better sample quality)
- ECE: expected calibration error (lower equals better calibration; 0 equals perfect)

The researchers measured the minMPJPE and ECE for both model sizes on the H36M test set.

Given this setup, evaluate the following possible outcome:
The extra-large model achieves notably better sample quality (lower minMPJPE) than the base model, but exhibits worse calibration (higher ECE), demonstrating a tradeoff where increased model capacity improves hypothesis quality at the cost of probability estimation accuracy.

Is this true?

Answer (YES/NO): YES